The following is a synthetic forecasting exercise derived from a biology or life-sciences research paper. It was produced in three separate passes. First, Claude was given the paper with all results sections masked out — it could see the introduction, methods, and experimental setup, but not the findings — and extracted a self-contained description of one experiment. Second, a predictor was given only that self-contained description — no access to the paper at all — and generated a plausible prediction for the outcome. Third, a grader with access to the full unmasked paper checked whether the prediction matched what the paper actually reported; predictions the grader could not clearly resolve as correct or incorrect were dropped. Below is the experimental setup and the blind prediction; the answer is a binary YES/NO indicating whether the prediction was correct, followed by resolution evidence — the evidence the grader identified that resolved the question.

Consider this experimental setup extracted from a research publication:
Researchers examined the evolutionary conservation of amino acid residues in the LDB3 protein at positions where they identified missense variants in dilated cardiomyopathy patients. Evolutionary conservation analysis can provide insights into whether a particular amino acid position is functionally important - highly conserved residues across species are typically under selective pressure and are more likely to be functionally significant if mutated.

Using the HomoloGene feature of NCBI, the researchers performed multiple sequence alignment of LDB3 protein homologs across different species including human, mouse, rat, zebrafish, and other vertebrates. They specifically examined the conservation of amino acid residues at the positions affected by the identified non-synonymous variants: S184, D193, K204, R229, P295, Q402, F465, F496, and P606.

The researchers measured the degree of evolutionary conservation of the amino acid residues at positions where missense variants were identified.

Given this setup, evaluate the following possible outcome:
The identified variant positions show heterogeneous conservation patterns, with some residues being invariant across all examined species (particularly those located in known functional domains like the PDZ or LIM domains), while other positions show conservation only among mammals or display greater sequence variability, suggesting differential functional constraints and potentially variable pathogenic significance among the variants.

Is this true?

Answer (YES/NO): NO